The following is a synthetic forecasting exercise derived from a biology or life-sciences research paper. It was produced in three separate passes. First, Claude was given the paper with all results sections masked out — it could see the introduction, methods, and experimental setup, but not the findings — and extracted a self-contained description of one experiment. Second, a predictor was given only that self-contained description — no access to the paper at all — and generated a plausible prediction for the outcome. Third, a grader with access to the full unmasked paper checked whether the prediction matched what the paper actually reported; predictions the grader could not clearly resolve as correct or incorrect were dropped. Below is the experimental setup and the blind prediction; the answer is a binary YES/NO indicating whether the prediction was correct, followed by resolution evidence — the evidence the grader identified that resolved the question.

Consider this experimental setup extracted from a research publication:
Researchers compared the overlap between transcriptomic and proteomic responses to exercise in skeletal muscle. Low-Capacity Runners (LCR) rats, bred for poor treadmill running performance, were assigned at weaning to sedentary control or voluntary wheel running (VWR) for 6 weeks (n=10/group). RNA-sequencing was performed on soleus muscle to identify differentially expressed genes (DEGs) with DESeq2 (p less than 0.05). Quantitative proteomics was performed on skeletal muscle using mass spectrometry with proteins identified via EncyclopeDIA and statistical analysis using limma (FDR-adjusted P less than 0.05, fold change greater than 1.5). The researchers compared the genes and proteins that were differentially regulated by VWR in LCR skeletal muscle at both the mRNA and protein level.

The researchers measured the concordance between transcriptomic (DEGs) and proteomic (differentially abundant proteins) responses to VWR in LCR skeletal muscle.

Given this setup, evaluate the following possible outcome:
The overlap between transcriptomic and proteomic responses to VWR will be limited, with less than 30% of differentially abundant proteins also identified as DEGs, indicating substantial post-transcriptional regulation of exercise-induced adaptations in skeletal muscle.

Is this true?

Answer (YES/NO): YES